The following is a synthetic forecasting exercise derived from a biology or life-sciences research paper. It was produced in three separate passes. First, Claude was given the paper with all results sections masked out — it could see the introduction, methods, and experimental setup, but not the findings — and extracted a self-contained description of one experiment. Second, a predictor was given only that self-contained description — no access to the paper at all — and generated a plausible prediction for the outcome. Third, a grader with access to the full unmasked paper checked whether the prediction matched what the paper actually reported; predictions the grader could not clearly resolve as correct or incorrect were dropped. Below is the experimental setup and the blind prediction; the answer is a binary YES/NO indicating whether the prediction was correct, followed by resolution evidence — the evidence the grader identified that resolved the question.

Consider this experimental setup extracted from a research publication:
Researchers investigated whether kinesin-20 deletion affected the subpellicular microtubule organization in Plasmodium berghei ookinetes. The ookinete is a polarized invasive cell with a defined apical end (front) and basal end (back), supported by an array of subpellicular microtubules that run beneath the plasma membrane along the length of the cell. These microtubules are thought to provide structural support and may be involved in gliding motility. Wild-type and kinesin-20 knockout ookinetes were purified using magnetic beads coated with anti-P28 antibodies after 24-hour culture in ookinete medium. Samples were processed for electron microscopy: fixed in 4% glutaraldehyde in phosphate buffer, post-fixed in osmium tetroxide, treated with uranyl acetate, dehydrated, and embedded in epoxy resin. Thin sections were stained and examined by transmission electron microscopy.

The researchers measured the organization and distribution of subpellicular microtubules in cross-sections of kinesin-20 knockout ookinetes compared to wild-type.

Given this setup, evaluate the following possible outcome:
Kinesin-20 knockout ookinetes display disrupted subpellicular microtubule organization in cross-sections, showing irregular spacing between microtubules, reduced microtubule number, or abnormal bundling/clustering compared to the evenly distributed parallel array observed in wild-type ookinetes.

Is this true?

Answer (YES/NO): YES